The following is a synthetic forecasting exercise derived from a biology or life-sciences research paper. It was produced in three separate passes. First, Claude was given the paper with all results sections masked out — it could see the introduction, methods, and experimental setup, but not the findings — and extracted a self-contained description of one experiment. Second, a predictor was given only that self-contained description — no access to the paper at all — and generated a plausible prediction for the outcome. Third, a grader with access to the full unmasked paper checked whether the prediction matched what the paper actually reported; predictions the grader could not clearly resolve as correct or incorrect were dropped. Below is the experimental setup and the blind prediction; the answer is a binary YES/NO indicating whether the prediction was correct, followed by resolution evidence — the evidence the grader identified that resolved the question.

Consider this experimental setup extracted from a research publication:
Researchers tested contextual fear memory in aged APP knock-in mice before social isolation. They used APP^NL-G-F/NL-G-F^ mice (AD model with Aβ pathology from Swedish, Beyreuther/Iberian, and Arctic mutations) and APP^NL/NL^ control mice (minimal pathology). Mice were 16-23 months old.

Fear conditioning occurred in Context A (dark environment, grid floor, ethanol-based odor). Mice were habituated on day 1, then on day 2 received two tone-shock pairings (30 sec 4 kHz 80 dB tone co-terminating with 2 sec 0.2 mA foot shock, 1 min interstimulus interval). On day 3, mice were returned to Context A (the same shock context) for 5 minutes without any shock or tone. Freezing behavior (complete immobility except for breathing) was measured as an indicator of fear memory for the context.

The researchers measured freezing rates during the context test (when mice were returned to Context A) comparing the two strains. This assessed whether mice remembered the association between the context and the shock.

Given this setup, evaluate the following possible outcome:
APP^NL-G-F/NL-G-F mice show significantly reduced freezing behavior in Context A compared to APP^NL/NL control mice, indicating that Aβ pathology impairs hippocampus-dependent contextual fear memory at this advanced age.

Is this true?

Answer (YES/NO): NO